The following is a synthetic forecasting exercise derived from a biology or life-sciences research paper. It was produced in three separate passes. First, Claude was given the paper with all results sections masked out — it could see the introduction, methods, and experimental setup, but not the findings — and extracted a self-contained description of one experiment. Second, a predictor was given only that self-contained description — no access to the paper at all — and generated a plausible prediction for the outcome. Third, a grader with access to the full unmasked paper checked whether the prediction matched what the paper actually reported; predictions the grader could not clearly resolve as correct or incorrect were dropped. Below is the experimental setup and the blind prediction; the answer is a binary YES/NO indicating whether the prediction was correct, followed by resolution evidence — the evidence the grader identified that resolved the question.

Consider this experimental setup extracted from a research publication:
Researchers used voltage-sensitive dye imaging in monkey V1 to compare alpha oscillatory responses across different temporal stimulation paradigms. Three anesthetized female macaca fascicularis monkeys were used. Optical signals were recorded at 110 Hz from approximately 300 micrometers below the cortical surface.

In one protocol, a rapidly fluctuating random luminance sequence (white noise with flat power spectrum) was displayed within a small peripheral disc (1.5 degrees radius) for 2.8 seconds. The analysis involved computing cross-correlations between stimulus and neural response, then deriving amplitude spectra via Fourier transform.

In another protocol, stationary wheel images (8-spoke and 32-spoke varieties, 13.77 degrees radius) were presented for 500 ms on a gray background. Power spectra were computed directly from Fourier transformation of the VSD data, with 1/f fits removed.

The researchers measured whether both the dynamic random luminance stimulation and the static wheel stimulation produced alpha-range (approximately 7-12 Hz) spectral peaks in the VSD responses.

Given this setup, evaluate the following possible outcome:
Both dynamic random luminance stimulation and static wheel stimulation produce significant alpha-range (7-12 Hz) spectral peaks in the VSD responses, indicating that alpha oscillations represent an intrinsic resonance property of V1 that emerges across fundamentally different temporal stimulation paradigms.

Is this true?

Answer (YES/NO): YES